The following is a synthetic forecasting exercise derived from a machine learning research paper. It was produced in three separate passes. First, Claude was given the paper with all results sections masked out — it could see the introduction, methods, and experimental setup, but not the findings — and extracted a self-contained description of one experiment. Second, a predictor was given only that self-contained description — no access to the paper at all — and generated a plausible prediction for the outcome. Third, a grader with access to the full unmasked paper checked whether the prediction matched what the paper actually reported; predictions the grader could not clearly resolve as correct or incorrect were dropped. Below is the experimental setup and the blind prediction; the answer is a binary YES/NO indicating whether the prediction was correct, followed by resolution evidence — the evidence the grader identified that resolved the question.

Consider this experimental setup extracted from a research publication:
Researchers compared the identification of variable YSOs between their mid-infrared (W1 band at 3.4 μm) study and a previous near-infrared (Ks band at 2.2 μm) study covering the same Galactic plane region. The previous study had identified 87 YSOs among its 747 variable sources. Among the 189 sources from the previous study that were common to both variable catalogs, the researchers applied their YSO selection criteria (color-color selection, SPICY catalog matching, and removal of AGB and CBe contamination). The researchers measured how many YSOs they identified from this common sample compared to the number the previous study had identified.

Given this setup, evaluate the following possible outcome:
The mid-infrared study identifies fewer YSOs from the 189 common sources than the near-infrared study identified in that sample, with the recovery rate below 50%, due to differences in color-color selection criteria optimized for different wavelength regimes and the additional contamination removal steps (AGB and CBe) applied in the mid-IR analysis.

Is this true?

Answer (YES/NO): NO